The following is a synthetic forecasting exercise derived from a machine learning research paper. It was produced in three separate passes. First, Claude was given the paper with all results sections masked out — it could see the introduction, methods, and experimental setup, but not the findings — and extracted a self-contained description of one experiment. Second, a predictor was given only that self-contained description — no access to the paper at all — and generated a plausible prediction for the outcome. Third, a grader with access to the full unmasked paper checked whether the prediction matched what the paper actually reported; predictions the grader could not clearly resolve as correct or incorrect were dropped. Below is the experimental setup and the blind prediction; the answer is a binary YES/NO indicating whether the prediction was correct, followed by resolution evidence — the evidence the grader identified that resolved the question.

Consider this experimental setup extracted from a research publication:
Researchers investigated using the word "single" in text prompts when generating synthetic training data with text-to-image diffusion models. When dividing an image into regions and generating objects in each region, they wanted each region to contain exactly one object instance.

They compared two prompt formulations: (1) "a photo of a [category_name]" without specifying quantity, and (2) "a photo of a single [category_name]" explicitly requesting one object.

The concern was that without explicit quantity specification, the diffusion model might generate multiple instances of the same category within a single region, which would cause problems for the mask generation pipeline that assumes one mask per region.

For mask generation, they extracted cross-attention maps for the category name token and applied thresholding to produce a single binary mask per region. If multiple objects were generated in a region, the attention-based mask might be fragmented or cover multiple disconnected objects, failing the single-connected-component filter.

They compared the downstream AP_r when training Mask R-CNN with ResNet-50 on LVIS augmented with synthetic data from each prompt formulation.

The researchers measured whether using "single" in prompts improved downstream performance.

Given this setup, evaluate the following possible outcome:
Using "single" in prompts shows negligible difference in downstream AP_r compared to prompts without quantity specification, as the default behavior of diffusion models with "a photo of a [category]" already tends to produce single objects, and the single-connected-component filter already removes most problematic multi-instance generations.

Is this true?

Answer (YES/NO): NO